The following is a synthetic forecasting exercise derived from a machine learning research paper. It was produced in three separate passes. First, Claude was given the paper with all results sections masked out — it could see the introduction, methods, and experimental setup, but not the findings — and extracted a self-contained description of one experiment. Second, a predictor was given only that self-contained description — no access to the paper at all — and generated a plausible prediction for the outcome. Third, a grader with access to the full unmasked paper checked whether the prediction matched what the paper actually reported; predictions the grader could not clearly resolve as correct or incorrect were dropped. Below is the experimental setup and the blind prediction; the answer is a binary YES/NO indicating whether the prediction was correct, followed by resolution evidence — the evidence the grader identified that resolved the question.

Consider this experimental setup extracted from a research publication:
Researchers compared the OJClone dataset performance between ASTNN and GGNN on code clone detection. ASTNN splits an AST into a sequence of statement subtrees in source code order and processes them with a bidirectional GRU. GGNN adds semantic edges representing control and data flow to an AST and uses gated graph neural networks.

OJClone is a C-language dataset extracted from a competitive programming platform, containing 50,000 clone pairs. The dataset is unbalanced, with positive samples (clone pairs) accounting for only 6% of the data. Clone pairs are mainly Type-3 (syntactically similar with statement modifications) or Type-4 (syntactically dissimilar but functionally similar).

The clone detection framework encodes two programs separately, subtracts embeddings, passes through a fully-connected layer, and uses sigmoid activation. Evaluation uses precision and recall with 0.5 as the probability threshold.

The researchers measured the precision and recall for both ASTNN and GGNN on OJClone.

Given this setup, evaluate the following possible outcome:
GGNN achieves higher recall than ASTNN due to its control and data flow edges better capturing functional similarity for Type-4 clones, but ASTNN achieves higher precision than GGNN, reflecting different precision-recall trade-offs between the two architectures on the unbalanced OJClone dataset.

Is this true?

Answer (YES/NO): YES